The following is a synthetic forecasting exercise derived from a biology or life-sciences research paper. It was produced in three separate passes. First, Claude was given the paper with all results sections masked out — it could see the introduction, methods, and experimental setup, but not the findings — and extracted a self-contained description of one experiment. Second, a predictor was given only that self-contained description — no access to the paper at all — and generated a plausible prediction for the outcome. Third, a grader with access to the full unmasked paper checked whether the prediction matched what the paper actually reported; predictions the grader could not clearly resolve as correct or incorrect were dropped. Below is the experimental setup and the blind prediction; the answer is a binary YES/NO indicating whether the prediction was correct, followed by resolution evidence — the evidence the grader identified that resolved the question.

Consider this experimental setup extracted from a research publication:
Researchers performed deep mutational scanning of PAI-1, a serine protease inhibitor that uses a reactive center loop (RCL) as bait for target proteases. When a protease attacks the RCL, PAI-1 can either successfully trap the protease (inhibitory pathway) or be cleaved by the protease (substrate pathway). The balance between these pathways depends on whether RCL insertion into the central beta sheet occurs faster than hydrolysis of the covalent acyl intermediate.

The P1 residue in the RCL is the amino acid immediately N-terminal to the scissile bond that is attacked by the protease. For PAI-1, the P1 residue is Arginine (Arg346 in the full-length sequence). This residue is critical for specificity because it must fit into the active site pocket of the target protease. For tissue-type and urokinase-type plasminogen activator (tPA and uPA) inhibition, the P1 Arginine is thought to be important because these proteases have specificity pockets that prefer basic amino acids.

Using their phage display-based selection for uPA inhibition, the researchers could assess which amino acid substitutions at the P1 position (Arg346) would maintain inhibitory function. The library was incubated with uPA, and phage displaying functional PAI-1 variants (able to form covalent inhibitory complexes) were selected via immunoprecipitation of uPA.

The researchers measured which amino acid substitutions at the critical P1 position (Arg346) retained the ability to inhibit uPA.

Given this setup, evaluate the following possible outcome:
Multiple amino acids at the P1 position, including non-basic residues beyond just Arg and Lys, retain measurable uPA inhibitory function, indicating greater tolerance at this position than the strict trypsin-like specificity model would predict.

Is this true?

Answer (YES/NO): NO